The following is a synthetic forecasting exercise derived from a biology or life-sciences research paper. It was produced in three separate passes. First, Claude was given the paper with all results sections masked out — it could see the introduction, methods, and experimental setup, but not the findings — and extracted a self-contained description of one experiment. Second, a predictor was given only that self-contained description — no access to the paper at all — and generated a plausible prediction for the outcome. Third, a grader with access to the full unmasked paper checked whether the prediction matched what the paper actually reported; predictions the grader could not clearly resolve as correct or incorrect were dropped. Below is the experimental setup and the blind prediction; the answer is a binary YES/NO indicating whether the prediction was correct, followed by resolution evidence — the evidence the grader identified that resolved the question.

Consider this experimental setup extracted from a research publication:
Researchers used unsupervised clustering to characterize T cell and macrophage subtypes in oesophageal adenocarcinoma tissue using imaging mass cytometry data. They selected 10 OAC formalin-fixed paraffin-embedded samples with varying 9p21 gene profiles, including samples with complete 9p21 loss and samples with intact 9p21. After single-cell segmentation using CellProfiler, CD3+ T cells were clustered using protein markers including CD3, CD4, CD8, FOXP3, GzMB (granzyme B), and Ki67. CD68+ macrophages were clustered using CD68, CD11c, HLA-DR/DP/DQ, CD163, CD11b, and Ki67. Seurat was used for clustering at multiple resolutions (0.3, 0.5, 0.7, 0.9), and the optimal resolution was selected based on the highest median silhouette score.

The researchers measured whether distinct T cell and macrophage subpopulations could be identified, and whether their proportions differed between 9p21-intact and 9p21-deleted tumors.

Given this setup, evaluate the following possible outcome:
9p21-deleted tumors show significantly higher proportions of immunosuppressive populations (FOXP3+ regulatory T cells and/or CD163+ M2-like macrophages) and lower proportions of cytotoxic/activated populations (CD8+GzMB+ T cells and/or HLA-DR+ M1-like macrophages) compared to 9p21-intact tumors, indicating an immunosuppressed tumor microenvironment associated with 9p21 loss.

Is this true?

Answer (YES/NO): NO